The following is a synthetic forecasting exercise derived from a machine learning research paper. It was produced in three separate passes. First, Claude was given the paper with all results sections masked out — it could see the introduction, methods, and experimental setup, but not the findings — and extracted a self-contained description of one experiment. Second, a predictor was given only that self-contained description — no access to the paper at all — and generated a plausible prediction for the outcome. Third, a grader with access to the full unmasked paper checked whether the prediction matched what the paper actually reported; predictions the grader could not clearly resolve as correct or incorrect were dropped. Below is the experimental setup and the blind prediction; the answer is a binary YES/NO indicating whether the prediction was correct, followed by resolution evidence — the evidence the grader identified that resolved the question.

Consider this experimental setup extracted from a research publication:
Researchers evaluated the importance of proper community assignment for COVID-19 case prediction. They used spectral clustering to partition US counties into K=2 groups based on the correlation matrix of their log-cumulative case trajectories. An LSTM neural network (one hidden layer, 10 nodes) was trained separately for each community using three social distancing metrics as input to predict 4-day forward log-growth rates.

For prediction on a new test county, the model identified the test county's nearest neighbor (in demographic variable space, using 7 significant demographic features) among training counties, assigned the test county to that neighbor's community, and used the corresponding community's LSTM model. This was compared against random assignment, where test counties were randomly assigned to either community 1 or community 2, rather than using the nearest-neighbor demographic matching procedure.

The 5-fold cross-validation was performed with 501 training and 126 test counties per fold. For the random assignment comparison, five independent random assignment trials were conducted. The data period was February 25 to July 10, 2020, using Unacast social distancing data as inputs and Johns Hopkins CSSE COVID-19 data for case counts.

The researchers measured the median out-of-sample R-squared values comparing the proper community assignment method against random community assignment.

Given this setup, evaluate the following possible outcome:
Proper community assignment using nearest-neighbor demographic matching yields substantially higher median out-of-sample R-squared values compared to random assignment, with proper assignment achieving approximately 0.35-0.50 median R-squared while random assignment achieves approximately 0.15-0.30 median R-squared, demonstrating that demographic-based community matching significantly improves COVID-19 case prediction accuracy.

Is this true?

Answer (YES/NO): NO